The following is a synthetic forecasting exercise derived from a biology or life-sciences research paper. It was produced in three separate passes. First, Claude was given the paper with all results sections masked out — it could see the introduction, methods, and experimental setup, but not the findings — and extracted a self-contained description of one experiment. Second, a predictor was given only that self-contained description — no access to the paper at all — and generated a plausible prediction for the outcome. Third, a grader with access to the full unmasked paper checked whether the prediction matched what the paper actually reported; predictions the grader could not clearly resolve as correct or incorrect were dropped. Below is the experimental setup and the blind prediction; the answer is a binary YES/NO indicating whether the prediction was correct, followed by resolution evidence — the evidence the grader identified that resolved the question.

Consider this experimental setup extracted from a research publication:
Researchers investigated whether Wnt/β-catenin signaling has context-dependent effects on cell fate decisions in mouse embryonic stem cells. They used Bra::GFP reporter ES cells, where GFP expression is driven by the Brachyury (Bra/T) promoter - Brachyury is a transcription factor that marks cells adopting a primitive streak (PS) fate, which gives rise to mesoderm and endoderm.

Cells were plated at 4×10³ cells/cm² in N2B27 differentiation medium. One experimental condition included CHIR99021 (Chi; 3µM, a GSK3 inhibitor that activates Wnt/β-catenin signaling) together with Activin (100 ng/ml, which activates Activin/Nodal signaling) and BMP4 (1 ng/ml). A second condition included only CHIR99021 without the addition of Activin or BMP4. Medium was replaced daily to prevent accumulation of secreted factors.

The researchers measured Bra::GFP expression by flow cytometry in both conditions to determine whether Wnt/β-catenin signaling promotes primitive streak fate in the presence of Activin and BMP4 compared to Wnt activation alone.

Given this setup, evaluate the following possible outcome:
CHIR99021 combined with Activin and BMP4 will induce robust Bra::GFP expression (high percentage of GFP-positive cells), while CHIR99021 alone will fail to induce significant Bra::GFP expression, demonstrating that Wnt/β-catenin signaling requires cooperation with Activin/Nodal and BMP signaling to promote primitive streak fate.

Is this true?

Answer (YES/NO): YES